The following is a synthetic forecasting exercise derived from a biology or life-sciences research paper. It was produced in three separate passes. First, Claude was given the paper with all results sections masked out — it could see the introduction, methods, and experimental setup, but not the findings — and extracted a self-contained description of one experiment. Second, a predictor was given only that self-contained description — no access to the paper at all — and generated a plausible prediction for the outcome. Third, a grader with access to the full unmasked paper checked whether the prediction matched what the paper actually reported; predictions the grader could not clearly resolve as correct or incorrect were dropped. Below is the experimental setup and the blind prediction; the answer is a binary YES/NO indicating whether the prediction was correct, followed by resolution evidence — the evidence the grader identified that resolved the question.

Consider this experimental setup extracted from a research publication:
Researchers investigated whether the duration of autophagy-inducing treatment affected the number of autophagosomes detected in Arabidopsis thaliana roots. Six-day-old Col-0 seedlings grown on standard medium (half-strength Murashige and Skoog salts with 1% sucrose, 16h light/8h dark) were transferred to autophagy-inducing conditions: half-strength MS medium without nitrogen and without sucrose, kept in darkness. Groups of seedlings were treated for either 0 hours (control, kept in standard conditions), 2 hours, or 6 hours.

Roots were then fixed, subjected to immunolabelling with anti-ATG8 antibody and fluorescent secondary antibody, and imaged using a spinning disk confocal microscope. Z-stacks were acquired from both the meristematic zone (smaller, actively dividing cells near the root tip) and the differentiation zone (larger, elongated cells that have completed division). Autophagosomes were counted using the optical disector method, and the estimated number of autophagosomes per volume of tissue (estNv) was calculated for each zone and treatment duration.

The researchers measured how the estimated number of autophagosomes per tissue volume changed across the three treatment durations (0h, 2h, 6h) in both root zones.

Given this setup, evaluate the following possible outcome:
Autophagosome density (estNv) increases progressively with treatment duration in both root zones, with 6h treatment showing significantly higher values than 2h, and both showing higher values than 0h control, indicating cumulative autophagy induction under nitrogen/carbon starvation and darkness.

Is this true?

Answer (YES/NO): YES